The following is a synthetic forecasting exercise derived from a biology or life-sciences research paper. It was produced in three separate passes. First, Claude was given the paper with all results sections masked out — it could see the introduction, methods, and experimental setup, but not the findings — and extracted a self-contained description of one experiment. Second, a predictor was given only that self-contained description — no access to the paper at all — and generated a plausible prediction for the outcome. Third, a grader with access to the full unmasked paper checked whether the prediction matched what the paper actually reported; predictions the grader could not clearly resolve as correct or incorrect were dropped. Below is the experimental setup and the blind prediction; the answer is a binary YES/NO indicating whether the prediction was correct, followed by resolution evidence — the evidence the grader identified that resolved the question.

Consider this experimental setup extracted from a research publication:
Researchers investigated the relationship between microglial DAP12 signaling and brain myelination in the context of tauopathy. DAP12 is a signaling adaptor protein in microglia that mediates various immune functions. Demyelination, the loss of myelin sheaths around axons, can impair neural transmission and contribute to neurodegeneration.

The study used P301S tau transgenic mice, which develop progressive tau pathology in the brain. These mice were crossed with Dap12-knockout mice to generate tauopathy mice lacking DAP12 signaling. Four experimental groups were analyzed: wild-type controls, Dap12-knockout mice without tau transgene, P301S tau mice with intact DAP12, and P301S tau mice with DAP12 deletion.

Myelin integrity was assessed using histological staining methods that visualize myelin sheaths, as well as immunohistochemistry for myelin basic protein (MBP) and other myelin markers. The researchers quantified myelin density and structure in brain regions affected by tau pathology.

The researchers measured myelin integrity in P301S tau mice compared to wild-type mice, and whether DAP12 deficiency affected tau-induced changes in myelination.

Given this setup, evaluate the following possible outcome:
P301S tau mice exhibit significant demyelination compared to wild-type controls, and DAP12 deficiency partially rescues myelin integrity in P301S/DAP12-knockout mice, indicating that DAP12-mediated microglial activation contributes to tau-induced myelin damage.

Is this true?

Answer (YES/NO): YES